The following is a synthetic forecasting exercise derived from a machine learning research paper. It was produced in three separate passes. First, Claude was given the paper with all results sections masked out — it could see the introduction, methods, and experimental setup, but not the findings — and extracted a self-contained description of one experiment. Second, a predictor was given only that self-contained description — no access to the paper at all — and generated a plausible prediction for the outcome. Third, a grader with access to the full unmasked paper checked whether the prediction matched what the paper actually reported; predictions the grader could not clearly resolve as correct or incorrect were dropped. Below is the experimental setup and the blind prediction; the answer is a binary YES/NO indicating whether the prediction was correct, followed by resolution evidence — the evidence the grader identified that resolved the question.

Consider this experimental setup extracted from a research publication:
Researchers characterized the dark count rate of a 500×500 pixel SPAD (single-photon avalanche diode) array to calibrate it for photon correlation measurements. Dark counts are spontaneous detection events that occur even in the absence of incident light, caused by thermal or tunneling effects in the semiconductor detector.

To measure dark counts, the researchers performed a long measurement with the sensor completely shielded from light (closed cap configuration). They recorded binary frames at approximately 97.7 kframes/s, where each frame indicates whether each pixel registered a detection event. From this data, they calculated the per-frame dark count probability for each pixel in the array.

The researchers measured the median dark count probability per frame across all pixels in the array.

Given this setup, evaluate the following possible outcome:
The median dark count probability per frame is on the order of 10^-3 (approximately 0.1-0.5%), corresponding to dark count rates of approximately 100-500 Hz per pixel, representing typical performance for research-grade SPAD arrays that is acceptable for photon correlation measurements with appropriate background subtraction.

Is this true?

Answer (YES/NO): NO